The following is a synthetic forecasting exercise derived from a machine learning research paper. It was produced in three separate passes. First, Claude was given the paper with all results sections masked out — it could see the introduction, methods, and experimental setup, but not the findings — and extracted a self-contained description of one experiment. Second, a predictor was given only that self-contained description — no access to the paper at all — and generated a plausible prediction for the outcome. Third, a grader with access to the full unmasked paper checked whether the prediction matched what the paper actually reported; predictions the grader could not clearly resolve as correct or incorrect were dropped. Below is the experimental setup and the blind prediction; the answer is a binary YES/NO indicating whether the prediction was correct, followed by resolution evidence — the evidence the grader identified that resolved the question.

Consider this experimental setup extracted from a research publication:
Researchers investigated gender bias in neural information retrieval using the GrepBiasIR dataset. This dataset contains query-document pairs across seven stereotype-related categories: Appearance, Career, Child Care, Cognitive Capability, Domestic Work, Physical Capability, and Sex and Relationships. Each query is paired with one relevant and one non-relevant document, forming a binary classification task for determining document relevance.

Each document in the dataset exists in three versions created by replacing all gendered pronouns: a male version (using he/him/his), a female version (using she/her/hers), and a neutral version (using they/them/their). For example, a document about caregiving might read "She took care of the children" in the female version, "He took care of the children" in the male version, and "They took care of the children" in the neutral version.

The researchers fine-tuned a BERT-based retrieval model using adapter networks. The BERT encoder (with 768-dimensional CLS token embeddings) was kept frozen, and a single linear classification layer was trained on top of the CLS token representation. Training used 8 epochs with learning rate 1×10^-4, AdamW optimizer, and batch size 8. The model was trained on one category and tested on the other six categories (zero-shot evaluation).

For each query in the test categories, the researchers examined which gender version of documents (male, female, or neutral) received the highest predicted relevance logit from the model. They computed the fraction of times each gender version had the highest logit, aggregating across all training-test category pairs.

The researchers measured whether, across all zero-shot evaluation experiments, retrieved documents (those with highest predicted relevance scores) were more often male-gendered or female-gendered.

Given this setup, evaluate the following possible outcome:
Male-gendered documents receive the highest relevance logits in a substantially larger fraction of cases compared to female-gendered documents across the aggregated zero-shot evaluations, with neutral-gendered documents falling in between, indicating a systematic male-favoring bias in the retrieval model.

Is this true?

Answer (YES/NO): NO